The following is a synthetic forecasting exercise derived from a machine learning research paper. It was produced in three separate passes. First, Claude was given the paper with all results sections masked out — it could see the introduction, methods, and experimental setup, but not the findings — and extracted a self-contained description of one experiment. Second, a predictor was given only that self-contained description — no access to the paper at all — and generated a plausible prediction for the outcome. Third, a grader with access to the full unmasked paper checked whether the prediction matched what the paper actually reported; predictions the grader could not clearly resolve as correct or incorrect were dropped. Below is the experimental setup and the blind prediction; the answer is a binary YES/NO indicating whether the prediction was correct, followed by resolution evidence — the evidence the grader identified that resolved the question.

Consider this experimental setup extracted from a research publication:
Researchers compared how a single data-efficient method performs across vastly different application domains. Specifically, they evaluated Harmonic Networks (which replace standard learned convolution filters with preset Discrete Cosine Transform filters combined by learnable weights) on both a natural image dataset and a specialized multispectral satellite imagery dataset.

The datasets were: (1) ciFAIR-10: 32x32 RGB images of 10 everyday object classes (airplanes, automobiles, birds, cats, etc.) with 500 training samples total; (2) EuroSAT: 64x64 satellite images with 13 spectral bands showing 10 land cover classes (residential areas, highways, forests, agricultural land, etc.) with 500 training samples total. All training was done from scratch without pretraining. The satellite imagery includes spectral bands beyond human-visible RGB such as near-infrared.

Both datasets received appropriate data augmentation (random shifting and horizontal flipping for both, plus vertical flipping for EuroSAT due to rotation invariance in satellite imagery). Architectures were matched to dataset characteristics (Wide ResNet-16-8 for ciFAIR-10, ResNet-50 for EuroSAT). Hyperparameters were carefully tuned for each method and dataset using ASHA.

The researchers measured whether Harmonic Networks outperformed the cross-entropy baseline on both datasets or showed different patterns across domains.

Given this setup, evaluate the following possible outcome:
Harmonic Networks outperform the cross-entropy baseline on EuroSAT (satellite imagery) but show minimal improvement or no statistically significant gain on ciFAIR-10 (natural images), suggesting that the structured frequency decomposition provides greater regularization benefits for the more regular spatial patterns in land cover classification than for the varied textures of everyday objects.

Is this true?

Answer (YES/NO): NO